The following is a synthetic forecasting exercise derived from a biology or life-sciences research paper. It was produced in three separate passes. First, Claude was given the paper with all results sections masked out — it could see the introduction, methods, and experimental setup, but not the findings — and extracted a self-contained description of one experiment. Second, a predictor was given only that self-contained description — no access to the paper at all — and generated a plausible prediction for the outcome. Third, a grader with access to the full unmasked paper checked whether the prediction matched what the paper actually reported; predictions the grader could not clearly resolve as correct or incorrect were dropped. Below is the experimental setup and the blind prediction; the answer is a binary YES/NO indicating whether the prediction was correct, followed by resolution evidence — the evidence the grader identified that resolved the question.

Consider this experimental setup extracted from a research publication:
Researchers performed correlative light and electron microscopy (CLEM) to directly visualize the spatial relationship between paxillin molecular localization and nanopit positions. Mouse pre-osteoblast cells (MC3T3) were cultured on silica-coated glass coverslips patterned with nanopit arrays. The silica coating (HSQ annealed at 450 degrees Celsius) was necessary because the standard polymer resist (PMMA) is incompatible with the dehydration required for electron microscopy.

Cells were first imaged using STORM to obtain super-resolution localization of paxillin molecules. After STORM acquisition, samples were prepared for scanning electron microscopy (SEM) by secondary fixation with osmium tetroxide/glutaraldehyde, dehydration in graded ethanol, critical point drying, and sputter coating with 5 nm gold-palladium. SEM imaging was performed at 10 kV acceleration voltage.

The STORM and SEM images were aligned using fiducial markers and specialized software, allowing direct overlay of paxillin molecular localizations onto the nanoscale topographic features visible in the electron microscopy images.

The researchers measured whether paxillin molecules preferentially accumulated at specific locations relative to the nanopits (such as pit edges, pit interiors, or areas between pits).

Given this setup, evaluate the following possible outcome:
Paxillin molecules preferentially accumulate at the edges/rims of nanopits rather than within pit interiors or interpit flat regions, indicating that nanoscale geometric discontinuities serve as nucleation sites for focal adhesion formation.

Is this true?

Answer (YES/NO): NO